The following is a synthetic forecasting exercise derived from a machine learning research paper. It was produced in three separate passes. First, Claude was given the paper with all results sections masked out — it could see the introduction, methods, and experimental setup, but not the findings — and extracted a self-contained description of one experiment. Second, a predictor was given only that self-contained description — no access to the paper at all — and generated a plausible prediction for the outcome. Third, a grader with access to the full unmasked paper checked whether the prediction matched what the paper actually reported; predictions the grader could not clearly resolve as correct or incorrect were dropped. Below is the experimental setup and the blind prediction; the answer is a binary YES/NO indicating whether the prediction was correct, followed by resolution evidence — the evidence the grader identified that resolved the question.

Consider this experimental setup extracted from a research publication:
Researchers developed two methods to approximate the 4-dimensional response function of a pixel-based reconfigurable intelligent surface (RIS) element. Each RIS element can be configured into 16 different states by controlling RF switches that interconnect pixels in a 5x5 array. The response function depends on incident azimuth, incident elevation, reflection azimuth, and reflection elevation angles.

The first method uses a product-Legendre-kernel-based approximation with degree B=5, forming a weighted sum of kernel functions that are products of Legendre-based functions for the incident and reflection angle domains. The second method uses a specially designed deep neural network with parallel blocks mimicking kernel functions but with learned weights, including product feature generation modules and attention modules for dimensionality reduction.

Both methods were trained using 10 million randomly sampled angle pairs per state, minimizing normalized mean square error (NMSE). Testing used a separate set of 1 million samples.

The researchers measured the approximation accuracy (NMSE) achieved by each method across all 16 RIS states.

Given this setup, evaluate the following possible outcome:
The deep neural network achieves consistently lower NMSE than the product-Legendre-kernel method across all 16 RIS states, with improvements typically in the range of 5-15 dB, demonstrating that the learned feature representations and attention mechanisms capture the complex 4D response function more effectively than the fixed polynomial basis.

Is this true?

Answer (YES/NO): NO